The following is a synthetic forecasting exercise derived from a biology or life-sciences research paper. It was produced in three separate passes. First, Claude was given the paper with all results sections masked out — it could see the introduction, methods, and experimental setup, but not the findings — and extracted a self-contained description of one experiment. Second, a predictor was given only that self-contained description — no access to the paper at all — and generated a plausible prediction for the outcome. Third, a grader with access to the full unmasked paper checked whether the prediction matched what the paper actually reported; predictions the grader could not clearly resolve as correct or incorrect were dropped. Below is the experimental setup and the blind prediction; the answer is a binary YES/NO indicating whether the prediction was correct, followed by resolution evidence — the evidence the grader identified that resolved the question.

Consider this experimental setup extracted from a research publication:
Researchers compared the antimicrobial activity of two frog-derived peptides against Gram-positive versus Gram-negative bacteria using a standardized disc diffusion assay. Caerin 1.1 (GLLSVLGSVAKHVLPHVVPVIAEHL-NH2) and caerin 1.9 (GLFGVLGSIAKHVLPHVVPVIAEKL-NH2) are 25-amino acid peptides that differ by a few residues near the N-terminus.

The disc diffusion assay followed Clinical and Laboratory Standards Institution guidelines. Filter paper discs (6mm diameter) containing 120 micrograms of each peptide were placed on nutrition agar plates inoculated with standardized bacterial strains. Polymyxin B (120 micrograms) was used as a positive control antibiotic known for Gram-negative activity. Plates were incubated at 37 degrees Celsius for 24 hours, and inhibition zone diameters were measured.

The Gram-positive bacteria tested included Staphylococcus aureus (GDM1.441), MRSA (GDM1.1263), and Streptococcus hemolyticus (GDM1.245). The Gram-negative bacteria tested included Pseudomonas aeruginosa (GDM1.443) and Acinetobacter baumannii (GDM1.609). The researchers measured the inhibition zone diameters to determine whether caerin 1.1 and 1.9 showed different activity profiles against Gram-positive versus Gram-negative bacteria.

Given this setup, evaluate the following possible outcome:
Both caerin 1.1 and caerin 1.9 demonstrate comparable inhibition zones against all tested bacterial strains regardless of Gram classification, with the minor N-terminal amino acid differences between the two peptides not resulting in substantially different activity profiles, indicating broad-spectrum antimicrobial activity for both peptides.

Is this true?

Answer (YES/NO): NO